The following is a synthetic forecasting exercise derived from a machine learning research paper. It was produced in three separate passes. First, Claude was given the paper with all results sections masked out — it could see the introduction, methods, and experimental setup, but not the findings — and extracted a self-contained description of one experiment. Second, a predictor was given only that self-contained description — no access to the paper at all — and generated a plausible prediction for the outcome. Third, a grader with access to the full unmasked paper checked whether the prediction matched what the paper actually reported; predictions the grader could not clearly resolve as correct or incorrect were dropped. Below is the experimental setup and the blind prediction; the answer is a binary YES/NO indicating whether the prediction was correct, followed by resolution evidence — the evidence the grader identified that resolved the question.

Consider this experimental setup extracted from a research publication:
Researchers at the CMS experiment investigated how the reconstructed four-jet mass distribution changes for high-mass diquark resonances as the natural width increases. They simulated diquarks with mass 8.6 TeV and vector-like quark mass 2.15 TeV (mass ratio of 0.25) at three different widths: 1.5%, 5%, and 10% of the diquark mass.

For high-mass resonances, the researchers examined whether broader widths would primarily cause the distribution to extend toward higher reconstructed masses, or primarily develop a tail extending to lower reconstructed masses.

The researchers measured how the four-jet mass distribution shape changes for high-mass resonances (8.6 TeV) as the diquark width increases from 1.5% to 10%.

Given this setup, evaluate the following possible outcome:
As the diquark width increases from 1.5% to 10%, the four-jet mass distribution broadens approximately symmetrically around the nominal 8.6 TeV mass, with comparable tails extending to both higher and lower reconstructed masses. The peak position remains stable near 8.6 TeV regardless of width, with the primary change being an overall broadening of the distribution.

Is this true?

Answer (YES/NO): NO